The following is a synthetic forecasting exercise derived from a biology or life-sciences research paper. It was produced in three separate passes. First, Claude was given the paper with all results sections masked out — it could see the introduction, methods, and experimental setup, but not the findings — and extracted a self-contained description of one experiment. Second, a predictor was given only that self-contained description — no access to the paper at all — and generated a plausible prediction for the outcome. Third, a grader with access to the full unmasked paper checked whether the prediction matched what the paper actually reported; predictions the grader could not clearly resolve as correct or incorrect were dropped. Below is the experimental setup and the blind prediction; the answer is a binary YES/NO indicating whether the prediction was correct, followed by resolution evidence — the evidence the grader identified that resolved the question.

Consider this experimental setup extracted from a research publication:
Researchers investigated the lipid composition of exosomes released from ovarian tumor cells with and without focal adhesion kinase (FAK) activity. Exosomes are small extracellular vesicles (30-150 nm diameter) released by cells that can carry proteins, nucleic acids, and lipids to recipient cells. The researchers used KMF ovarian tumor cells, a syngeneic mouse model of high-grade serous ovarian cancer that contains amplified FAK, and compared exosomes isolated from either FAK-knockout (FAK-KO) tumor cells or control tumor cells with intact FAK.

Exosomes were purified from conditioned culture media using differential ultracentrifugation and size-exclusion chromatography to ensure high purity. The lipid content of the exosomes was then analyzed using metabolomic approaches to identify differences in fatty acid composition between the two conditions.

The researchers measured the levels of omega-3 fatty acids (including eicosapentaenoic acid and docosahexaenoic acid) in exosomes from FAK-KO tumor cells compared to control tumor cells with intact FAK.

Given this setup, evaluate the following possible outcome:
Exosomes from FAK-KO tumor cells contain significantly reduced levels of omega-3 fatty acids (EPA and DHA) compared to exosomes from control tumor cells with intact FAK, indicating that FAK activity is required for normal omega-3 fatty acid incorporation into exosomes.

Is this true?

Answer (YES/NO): NO